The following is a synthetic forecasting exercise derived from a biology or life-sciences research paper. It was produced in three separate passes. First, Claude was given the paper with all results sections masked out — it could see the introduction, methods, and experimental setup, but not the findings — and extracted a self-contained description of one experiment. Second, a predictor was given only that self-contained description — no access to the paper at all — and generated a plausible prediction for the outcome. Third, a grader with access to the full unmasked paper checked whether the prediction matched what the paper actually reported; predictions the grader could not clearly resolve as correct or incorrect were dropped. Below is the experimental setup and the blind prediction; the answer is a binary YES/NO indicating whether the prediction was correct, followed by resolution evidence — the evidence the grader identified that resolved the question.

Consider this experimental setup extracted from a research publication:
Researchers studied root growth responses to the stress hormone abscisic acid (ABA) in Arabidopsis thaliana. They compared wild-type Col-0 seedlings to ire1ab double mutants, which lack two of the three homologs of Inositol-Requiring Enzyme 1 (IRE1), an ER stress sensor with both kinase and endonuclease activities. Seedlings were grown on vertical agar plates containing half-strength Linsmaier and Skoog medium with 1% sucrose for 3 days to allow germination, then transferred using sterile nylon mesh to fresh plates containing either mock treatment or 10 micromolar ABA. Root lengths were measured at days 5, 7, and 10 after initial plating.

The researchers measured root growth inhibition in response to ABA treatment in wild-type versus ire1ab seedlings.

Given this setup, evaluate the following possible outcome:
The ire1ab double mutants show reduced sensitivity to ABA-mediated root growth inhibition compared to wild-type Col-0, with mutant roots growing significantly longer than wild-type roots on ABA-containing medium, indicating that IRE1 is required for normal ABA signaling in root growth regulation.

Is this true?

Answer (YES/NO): YES